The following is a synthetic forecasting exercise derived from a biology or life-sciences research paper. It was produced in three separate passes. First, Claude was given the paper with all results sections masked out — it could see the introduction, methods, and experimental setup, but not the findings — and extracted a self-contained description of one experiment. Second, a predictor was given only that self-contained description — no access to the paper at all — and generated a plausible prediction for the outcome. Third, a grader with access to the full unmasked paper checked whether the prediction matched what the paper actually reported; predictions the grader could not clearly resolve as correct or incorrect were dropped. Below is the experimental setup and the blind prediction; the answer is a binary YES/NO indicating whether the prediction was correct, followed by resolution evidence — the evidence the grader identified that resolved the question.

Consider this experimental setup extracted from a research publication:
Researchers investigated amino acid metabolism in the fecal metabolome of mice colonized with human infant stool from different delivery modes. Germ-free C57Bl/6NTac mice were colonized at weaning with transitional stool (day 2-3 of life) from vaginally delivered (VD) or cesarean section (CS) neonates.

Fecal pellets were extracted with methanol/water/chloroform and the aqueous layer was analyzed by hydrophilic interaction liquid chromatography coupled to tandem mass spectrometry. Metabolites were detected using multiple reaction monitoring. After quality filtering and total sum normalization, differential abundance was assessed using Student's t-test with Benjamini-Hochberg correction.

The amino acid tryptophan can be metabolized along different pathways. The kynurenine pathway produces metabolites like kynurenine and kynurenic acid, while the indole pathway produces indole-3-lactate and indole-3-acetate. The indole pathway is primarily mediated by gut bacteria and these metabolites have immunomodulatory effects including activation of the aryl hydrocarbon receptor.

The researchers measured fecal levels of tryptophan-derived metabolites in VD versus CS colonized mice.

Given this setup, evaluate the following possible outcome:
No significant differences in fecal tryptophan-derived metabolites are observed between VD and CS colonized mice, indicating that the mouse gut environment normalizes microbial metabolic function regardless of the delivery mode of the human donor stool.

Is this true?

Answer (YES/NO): NO